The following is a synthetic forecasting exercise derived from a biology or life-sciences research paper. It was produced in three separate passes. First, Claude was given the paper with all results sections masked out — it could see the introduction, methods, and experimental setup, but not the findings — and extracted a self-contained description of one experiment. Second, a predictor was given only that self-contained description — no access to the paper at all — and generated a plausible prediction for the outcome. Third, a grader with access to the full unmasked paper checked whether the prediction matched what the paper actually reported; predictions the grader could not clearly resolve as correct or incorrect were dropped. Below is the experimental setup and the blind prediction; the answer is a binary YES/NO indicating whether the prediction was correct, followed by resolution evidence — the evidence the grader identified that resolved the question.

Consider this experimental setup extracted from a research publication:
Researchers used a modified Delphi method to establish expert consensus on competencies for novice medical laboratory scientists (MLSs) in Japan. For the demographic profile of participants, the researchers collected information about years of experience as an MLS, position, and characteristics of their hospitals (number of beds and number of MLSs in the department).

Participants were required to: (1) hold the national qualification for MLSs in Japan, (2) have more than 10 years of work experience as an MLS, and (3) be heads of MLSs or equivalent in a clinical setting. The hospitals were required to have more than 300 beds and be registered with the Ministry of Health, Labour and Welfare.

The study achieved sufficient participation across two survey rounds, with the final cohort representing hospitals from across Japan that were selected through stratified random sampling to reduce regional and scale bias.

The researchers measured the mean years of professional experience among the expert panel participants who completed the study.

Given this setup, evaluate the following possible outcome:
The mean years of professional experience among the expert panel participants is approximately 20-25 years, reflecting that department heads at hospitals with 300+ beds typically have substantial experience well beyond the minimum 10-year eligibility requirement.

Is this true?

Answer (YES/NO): NO